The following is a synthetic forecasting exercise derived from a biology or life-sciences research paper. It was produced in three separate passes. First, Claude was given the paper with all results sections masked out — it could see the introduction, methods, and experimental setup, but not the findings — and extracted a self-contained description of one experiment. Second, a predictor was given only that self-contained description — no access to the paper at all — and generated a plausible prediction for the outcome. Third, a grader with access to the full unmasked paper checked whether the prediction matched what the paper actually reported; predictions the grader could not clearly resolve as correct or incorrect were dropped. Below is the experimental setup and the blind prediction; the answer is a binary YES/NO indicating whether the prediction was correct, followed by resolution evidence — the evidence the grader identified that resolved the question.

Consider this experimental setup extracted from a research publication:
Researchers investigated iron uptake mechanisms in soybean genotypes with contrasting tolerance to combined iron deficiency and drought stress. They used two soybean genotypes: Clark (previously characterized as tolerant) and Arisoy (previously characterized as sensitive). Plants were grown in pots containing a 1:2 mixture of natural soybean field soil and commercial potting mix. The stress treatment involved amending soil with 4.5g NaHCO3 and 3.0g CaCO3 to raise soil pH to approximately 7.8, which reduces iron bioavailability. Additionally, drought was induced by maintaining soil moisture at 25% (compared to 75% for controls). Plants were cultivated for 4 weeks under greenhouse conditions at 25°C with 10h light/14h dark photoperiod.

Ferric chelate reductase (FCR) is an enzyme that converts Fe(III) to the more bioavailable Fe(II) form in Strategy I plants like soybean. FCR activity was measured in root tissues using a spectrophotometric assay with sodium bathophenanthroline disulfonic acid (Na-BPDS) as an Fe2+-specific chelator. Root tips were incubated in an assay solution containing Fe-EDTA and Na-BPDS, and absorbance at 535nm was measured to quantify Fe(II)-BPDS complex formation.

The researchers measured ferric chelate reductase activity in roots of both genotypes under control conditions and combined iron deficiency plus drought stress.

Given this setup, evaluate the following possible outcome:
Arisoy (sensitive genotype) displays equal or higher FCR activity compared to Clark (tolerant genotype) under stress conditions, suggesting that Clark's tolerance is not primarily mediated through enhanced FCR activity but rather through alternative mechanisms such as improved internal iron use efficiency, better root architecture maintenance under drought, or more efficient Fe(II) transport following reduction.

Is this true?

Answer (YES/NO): NO